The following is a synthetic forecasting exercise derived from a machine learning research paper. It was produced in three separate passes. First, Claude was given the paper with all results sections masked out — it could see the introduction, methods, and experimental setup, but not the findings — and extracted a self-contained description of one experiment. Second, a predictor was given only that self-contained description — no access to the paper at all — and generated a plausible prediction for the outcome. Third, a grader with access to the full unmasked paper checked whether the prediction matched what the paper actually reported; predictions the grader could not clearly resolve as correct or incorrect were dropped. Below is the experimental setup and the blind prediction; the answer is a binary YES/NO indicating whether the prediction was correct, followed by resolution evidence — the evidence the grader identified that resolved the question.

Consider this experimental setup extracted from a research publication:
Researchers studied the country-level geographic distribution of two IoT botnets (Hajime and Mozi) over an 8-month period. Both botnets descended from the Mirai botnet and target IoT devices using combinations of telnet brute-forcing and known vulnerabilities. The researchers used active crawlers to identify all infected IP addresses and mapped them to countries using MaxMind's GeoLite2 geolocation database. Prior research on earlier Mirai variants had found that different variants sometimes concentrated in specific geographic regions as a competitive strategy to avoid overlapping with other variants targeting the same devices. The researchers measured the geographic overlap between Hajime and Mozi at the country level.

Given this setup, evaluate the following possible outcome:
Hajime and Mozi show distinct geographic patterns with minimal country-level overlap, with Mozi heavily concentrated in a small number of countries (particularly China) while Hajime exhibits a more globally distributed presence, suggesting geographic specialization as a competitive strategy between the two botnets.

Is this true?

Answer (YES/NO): YES